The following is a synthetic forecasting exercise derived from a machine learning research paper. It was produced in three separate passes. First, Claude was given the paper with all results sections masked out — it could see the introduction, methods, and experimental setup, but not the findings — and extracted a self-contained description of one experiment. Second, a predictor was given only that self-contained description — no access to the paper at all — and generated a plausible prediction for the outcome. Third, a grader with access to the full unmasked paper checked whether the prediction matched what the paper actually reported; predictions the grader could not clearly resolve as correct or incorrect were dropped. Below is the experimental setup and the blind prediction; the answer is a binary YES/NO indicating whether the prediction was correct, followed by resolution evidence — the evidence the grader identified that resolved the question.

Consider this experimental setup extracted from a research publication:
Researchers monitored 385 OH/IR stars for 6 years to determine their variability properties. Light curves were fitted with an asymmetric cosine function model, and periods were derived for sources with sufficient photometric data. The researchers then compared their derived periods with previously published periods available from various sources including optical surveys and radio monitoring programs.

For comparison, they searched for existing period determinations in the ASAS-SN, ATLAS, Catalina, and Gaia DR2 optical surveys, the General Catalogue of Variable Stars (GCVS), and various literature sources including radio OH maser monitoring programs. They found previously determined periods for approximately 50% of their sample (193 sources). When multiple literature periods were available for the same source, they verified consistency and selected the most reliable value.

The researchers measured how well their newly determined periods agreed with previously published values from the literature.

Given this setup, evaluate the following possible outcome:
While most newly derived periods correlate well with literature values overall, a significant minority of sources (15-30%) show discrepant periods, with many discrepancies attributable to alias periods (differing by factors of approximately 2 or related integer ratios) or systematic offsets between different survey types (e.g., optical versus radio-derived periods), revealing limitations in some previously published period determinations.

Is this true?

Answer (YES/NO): NO